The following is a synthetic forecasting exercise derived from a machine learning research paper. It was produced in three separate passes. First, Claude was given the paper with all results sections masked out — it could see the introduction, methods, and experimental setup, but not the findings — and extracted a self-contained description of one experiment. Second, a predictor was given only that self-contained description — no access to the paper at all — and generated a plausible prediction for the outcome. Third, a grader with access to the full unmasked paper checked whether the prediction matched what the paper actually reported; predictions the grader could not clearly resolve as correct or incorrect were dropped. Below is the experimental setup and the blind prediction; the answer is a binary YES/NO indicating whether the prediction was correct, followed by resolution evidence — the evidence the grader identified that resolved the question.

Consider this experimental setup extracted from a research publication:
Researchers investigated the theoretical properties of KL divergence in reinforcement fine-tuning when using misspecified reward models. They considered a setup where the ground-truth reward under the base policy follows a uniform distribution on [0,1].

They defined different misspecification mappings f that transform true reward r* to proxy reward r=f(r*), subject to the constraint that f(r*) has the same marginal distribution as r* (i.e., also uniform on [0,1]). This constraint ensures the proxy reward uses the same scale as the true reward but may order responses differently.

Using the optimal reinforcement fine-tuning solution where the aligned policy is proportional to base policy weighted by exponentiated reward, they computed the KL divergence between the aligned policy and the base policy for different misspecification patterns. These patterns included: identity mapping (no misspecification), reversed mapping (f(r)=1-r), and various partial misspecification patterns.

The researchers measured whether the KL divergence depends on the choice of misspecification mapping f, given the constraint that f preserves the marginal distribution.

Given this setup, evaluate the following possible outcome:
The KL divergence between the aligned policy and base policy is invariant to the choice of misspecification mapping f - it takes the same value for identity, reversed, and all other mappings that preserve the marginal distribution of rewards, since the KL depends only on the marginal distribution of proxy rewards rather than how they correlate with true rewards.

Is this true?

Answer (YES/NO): YES